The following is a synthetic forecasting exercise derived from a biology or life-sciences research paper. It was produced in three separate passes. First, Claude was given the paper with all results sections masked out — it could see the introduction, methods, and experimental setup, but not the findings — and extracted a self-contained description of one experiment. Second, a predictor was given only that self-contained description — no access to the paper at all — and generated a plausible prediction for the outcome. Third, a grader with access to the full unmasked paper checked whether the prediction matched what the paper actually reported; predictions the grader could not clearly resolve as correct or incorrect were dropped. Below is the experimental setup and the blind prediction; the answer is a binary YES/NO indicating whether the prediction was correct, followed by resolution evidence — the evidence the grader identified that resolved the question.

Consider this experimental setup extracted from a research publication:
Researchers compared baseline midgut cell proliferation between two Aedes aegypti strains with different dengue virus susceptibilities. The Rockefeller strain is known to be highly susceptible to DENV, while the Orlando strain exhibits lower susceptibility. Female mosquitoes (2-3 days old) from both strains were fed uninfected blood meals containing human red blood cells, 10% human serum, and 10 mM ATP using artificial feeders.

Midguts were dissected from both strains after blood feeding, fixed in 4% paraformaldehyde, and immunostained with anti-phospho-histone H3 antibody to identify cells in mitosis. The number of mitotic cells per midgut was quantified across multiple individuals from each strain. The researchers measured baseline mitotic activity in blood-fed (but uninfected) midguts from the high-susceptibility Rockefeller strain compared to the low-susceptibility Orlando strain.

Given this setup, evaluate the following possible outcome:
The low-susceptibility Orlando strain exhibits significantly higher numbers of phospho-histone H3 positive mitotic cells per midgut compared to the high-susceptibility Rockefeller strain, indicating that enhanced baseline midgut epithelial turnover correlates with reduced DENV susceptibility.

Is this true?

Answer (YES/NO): YES